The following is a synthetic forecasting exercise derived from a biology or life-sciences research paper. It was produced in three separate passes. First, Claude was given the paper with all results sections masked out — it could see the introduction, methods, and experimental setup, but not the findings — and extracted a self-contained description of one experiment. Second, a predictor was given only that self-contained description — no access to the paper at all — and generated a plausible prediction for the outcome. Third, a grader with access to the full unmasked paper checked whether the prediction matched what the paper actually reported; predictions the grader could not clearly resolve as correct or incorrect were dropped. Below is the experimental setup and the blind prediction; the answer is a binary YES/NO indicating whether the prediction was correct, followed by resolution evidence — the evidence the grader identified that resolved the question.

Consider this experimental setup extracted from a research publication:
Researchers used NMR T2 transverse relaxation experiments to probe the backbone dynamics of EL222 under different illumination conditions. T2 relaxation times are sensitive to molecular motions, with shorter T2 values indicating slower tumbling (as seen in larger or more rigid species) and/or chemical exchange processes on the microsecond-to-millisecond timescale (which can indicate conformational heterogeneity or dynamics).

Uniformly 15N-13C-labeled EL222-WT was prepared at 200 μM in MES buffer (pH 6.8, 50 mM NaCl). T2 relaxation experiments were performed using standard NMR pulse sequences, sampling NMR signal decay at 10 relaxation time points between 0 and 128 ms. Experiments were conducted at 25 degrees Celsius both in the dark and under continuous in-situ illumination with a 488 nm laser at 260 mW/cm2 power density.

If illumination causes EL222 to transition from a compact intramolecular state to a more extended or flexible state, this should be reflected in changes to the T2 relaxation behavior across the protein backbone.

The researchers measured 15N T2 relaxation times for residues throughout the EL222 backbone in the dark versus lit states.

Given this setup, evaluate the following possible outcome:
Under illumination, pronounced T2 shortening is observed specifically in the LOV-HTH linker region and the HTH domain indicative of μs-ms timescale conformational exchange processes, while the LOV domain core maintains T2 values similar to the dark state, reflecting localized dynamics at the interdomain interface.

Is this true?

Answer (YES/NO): NO